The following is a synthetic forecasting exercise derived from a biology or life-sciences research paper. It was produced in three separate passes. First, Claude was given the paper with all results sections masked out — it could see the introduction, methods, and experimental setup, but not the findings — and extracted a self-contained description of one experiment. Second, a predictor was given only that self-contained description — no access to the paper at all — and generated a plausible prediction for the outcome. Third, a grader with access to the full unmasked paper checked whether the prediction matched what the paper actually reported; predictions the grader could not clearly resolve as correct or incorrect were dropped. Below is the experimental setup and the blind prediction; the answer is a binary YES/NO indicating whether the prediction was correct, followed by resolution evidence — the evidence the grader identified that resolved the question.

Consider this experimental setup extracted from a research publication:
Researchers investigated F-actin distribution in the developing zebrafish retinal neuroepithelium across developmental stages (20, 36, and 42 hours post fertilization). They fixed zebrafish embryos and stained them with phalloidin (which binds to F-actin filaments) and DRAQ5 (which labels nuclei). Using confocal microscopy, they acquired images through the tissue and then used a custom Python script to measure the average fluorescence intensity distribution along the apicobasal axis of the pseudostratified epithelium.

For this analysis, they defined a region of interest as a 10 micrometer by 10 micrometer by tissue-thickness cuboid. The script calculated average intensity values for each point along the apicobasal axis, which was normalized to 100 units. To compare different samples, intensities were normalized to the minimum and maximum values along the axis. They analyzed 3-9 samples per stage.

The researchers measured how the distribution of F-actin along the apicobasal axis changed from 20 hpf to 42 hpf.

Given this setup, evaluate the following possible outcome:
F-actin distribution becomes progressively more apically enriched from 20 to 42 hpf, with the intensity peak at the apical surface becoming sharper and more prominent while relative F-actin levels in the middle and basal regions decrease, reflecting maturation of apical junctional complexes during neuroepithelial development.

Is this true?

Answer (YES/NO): NO